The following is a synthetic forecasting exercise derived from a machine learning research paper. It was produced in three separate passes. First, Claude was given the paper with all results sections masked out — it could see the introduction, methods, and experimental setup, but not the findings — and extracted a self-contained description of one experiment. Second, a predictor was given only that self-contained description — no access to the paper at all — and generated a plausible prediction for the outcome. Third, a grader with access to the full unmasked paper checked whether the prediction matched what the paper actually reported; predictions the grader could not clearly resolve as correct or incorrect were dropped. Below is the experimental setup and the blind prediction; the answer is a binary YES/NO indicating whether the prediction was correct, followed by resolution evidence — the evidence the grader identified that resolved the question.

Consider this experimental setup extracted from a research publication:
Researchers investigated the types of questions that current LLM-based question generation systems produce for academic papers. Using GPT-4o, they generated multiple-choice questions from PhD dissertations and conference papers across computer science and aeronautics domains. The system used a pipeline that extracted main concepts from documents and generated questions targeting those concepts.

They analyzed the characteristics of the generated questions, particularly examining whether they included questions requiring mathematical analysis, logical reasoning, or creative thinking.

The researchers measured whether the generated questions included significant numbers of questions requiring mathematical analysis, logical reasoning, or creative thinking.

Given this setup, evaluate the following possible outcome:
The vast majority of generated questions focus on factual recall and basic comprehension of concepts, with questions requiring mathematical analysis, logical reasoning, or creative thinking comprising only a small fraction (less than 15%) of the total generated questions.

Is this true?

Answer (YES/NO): NO